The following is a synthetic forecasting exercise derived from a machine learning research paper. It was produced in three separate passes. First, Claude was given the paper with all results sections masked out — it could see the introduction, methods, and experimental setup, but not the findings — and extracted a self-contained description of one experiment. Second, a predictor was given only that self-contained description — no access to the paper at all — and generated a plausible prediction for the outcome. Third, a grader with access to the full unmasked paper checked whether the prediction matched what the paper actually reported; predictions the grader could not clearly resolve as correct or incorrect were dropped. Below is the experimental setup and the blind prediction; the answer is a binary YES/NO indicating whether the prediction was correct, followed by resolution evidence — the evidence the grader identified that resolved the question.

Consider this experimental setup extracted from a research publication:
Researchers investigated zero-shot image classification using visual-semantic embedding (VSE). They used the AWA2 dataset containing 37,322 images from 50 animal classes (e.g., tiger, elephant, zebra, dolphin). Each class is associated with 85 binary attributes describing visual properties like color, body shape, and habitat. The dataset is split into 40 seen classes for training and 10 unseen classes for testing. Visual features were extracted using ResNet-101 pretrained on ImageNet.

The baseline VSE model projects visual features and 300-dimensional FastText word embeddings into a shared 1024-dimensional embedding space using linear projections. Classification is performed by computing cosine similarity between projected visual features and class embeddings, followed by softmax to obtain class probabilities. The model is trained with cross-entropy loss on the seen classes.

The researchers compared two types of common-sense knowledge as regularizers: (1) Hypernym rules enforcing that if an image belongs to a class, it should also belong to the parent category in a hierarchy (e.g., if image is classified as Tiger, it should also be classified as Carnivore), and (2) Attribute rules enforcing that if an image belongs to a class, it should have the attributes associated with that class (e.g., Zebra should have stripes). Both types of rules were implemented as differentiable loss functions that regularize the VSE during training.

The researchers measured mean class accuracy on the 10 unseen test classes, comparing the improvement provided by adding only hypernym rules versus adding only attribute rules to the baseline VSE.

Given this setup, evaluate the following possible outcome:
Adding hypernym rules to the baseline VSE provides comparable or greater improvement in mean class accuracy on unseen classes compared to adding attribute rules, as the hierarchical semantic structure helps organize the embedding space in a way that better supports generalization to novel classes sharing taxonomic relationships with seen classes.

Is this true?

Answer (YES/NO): NO